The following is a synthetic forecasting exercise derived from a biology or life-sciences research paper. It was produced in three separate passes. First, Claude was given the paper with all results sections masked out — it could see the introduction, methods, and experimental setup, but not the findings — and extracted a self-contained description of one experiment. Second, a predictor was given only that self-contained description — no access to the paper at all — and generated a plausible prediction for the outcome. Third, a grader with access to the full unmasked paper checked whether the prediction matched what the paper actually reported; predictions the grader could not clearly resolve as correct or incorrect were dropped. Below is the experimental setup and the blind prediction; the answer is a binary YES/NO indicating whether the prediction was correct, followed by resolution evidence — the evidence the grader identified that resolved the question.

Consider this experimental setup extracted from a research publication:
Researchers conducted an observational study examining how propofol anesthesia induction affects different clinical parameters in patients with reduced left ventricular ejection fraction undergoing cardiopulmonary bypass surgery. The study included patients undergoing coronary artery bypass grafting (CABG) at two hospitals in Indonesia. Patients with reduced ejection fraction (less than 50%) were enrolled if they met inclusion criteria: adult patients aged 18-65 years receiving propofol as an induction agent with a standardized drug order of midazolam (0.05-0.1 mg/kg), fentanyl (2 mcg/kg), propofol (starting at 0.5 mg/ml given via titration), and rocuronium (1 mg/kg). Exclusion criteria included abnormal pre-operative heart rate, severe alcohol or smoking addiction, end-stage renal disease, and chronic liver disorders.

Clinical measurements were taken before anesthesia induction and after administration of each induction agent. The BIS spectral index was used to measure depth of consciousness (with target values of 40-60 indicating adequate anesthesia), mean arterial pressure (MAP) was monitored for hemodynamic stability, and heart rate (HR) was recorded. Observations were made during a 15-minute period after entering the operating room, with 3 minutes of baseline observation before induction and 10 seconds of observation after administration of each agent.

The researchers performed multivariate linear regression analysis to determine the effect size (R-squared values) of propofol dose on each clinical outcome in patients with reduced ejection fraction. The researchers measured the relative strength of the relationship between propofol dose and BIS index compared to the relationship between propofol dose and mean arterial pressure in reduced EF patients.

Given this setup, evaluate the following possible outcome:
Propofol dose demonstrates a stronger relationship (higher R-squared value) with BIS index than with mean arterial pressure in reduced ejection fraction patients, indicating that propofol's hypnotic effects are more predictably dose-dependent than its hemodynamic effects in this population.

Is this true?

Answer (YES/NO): YES